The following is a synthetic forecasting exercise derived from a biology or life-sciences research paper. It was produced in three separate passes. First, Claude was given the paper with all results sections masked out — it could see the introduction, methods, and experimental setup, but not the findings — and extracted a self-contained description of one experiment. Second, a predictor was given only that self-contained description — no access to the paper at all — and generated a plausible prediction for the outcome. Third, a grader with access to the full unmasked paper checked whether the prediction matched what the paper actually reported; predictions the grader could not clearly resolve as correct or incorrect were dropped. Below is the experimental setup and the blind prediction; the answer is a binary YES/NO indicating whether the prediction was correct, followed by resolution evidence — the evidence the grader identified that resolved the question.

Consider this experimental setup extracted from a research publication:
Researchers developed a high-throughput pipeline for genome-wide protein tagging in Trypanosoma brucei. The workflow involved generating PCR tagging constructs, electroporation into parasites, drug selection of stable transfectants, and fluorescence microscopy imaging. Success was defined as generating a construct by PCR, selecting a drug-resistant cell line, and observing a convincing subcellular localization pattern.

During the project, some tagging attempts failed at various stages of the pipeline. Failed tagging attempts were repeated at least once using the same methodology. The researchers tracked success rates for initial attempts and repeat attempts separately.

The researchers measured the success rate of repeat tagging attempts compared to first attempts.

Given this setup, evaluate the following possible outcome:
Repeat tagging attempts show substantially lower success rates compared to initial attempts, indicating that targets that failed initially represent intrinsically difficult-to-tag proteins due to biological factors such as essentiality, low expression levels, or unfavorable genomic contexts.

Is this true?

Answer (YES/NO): NO